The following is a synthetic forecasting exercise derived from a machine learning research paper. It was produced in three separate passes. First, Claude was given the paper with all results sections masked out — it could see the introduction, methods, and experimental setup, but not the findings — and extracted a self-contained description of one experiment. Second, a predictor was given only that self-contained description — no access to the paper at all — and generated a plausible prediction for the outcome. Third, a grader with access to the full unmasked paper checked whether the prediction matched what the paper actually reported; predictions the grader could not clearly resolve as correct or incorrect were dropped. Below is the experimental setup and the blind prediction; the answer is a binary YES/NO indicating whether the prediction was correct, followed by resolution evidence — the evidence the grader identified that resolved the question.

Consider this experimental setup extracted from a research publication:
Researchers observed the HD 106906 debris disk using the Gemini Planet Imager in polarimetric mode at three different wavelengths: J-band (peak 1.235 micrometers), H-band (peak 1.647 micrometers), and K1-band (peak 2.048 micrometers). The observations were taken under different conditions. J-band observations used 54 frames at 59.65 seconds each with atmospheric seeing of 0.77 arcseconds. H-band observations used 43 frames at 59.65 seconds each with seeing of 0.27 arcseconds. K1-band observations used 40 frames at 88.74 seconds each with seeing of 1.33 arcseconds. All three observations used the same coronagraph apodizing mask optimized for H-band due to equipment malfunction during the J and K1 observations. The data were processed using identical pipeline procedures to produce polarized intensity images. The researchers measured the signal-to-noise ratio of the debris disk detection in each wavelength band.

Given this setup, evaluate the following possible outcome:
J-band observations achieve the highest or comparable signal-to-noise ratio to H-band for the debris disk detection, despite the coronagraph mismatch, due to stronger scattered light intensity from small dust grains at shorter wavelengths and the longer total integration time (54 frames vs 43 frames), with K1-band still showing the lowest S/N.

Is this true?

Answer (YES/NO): NO